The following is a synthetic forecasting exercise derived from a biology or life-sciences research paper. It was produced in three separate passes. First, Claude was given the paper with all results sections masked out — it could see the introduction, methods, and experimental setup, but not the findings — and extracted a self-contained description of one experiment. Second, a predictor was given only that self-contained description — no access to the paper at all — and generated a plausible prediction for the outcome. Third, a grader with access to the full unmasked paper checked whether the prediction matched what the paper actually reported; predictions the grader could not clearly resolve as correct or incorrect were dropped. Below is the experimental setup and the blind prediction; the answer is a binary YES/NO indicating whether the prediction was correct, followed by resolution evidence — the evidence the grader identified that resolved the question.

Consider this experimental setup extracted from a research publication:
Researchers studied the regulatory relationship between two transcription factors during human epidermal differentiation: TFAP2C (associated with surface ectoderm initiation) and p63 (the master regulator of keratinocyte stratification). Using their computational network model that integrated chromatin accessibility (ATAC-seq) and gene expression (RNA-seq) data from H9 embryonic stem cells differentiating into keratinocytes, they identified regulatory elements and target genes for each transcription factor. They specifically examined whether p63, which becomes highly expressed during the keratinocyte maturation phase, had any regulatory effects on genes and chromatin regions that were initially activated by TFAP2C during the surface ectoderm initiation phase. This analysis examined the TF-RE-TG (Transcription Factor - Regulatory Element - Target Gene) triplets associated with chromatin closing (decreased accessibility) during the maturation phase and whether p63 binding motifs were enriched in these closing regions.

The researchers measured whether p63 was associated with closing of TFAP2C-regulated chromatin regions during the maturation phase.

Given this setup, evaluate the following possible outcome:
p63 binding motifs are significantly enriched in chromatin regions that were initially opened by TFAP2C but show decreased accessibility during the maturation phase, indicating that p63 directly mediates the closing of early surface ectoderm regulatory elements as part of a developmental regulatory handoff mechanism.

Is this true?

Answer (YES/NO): NO